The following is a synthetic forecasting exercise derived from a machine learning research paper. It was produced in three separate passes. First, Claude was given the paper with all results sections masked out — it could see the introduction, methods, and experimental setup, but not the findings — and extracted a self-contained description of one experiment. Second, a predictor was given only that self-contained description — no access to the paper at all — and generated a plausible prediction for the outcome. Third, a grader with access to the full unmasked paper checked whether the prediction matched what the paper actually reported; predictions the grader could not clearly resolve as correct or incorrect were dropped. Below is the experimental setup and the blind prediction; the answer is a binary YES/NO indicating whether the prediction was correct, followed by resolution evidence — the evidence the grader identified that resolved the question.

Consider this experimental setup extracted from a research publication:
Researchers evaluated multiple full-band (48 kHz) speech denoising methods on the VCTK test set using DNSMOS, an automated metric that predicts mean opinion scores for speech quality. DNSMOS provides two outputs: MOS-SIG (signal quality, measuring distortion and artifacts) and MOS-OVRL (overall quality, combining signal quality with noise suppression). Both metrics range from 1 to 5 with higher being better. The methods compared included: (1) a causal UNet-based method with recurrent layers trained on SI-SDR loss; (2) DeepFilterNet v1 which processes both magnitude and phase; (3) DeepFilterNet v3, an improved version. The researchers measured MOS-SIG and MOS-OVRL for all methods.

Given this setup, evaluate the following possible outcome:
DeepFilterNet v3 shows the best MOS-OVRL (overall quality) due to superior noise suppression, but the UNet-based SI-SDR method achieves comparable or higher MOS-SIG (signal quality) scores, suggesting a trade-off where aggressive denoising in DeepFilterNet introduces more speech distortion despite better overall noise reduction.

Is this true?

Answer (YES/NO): NO